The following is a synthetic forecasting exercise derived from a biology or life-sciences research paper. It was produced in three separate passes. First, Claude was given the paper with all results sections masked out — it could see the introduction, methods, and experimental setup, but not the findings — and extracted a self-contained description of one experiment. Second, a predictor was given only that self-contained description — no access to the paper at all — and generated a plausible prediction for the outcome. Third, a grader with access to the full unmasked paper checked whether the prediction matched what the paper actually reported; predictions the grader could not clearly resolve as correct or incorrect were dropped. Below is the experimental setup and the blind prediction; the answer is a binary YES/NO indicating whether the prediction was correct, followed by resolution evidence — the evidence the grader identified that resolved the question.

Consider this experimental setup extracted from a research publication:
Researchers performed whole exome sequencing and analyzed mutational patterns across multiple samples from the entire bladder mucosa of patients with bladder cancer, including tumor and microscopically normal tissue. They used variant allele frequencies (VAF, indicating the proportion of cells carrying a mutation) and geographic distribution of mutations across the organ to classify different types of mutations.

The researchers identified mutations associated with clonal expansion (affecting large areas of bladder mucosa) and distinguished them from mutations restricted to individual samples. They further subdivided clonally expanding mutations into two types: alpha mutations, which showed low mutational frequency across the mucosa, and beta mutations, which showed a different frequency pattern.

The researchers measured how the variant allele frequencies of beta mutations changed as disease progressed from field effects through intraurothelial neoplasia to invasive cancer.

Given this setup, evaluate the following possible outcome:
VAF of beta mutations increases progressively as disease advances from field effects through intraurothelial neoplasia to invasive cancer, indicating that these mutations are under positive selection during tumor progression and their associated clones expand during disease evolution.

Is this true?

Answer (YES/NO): YES